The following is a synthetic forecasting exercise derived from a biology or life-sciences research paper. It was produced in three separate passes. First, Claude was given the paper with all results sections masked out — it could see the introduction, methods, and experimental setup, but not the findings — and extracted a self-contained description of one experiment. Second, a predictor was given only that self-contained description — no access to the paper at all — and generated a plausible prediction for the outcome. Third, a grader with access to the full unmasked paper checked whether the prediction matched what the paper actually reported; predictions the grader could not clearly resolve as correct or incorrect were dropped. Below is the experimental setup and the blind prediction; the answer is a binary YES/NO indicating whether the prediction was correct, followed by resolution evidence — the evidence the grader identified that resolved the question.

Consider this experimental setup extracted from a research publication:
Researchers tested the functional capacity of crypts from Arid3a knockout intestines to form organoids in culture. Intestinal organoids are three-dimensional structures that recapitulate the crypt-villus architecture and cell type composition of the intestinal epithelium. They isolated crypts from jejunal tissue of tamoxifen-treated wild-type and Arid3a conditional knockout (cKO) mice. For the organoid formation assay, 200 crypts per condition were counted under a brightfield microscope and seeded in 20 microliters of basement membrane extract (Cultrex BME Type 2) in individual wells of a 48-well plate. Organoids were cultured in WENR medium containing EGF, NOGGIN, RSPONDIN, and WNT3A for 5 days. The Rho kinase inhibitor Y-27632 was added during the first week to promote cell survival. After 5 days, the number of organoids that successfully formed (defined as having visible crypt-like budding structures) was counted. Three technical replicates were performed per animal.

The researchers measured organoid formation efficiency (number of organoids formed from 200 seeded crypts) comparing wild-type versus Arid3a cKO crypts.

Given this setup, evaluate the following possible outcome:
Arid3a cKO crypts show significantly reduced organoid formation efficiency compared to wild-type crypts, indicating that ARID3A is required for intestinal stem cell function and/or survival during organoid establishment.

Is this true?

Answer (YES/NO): NO